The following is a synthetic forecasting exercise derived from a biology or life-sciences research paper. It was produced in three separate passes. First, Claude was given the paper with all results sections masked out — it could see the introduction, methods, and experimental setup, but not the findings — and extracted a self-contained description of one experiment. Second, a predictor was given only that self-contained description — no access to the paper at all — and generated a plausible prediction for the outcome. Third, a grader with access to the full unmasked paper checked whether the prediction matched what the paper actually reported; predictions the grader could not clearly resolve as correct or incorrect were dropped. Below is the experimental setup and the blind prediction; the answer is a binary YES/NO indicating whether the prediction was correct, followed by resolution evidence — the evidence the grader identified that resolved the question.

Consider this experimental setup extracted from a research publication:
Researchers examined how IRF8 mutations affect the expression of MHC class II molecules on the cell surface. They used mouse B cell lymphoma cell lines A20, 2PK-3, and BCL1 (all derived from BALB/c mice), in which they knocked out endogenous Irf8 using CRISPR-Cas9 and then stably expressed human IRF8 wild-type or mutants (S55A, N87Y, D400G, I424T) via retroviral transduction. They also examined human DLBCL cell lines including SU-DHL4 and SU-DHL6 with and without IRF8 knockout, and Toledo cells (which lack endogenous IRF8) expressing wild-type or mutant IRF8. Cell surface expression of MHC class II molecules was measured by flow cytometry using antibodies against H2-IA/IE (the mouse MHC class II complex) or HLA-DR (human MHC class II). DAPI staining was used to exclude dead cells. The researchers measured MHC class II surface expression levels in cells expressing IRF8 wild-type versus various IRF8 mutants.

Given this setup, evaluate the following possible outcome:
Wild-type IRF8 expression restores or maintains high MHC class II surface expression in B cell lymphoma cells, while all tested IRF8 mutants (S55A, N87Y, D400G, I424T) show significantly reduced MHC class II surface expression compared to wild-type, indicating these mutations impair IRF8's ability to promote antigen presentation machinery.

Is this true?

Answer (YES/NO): NO